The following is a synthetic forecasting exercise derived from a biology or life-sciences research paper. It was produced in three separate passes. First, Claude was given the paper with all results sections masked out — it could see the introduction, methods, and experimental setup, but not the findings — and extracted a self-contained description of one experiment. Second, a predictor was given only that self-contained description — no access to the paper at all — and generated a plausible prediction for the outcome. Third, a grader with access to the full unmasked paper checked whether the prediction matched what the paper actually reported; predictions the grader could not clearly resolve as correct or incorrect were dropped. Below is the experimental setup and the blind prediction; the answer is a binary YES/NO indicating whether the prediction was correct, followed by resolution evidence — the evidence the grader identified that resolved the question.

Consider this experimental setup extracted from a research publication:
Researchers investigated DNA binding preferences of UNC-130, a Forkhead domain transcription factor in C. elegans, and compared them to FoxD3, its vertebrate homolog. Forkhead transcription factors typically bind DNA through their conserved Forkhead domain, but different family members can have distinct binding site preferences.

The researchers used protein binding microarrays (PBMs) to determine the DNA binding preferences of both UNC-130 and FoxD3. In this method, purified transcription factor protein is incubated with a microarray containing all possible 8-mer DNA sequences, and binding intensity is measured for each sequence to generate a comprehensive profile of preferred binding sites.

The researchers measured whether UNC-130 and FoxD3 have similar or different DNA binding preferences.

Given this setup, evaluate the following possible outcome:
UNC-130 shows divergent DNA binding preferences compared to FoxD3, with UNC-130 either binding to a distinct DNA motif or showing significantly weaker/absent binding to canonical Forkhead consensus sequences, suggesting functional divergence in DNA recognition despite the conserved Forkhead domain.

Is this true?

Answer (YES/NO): NO